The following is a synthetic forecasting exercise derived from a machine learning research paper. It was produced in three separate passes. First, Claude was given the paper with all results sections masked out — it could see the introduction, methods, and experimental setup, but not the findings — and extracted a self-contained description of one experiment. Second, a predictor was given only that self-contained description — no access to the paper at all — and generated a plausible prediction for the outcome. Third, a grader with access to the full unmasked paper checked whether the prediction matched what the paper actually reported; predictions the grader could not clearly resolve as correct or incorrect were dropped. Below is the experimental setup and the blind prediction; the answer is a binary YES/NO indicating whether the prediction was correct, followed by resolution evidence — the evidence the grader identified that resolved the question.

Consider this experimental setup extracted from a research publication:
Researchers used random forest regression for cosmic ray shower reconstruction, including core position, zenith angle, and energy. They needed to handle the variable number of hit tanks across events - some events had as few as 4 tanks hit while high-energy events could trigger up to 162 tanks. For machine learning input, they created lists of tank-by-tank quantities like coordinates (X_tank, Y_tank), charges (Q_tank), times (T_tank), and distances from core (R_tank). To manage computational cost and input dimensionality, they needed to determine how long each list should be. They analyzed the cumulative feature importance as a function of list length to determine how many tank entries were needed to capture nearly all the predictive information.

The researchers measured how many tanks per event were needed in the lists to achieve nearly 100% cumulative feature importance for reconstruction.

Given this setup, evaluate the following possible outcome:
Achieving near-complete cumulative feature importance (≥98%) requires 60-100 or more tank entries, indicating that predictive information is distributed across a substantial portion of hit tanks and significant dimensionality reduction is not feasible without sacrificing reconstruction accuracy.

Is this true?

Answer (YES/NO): NO